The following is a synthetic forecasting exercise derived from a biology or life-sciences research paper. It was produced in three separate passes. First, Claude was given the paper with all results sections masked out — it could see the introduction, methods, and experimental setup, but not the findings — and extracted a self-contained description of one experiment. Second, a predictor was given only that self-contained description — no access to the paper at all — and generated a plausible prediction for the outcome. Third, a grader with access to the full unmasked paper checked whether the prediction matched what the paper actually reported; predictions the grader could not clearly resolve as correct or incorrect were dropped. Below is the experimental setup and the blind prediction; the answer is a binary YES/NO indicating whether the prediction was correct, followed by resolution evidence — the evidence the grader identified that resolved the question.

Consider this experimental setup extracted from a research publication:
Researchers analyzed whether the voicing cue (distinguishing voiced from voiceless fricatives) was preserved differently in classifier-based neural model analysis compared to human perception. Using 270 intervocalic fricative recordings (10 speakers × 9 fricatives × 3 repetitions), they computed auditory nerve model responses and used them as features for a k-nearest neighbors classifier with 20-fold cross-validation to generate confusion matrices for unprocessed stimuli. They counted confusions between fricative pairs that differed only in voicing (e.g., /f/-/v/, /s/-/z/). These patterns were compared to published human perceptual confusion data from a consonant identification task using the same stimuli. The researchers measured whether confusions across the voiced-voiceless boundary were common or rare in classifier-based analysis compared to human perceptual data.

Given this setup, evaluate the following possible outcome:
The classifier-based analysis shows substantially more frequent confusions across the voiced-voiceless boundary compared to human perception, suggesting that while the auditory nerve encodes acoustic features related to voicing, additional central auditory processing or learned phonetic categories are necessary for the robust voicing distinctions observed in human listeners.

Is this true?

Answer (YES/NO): NO